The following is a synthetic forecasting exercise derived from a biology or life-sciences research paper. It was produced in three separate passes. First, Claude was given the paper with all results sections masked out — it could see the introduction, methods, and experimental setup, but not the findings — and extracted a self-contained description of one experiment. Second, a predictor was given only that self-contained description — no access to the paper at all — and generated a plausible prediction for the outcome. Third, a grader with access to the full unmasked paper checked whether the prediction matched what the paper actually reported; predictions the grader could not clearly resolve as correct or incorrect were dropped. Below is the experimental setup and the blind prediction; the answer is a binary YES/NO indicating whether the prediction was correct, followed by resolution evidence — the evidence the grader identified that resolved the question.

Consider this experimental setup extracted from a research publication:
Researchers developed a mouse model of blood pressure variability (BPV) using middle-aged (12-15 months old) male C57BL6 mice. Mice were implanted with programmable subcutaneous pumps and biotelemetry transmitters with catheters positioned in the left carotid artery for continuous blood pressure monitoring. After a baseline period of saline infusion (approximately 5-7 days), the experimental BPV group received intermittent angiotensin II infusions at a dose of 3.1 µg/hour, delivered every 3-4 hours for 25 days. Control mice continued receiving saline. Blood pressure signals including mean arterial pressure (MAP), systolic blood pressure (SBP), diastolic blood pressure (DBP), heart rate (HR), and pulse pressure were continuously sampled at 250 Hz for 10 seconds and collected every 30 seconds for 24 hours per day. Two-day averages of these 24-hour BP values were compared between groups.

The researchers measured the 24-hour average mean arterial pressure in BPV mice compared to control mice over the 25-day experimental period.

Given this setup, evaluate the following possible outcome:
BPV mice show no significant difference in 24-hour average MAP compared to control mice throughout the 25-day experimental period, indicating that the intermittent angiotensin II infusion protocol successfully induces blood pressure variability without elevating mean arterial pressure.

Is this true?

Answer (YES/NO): YES